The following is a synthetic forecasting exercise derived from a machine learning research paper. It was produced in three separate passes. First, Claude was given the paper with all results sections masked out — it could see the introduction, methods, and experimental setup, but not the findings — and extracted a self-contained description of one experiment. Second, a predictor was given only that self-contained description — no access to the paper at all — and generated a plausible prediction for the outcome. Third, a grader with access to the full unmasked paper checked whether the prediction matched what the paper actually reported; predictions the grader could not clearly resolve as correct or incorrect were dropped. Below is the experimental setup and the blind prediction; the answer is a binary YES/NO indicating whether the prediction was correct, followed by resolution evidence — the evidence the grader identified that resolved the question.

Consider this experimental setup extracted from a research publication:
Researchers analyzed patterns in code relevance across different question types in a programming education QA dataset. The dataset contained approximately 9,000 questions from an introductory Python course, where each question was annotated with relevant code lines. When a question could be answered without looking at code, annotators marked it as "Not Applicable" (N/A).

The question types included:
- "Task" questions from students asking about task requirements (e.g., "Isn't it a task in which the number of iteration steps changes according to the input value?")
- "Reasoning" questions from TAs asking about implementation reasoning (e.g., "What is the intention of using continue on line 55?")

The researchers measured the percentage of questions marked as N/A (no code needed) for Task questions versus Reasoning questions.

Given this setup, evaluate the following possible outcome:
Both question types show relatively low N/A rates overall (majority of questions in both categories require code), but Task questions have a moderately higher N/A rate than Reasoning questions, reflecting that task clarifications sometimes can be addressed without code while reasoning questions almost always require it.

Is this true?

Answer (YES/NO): NO